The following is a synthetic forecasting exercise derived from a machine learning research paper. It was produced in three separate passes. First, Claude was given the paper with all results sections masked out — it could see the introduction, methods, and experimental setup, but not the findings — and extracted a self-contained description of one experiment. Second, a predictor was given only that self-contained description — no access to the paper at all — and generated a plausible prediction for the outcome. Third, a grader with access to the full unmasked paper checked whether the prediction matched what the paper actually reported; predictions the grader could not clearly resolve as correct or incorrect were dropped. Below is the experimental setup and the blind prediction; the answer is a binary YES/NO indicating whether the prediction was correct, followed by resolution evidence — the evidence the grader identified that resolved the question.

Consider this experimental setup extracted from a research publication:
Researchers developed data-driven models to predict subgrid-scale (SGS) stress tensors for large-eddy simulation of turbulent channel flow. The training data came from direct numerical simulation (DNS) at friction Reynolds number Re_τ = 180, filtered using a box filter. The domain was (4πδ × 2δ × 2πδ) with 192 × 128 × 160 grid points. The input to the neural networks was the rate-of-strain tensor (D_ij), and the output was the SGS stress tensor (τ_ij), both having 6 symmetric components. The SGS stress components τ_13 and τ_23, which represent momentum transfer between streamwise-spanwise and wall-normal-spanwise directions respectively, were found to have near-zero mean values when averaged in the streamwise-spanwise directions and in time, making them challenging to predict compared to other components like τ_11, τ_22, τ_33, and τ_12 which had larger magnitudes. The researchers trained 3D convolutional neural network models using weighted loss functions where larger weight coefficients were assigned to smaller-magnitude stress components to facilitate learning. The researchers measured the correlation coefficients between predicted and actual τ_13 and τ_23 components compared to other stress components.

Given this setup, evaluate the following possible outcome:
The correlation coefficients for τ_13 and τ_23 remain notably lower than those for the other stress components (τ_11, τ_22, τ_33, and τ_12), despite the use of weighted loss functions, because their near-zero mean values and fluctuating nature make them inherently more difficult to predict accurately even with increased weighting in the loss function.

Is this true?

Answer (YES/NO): YES